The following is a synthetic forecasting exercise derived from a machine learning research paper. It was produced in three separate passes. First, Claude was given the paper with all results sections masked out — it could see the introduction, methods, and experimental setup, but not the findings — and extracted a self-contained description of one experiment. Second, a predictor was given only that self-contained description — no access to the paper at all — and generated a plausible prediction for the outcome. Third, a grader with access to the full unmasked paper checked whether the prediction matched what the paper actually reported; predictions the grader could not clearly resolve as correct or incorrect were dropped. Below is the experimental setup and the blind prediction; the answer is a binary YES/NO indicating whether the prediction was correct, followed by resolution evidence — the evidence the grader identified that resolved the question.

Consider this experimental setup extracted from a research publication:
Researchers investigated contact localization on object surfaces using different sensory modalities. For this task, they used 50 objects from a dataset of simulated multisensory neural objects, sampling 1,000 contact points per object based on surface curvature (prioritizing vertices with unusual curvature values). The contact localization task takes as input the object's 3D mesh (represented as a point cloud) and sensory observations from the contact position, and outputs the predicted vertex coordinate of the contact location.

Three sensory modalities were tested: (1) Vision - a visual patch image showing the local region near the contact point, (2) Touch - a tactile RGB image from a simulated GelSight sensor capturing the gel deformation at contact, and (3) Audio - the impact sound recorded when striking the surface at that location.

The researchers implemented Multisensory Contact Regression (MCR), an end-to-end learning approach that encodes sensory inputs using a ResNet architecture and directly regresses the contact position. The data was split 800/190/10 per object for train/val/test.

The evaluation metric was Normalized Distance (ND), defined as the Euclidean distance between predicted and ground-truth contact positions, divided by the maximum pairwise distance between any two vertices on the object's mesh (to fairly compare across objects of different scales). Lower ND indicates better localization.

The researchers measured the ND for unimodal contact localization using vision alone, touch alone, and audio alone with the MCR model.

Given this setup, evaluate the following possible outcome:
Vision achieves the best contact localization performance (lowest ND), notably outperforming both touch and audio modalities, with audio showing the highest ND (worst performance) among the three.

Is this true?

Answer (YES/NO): NO